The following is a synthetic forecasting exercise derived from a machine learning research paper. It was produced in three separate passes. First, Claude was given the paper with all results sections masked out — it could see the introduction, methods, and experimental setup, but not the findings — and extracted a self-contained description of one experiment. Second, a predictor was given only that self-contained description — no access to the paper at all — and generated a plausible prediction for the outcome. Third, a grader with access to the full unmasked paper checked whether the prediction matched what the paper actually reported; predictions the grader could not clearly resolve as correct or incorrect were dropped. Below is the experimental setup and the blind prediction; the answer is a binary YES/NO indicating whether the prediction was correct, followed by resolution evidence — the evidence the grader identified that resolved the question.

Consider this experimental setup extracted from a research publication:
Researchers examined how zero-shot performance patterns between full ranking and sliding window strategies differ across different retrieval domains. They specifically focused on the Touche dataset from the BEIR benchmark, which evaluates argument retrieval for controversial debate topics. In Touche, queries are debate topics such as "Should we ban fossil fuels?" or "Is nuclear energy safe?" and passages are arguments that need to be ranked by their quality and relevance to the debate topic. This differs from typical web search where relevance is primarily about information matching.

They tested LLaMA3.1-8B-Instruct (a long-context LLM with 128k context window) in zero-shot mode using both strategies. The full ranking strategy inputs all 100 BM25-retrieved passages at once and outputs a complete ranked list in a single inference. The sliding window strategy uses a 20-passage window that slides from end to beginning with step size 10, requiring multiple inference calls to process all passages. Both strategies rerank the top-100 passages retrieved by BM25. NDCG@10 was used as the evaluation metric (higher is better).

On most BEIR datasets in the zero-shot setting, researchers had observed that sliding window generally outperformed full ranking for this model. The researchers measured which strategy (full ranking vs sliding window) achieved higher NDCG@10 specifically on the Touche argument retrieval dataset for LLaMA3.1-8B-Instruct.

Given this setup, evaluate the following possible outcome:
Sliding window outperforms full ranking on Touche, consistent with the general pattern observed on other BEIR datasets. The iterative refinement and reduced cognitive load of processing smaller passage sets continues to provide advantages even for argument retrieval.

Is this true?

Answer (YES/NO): NO